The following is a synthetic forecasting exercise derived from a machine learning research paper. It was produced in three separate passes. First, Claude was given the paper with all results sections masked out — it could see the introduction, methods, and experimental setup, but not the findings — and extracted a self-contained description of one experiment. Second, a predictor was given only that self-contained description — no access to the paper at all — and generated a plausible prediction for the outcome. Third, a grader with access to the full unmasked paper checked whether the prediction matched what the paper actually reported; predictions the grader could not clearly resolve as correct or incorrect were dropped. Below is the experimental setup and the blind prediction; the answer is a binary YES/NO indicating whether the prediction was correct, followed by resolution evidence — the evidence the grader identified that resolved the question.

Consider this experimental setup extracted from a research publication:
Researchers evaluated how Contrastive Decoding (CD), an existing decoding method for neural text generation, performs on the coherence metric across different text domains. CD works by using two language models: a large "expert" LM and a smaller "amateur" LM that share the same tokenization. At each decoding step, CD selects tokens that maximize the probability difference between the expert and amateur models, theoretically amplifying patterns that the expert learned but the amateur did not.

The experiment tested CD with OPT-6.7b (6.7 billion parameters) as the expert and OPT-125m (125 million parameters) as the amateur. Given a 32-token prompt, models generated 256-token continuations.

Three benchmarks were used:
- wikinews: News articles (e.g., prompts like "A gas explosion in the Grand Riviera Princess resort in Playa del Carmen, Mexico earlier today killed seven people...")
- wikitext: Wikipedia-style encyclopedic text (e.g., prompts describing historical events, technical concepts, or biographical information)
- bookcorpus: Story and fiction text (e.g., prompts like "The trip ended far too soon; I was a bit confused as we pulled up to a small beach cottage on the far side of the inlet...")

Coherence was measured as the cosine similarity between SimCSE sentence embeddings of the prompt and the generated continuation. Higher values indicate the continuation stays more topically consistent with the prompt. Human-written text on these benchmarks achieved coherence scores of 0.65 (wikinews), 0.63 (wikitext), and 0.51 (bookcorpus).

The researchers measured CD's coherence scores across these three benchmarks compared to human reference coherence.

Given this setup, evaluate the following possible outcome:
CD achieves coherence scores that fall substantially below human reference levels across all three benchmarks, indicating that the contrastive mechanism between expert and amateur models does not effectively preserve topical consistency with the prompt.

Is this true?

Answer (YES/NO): NO